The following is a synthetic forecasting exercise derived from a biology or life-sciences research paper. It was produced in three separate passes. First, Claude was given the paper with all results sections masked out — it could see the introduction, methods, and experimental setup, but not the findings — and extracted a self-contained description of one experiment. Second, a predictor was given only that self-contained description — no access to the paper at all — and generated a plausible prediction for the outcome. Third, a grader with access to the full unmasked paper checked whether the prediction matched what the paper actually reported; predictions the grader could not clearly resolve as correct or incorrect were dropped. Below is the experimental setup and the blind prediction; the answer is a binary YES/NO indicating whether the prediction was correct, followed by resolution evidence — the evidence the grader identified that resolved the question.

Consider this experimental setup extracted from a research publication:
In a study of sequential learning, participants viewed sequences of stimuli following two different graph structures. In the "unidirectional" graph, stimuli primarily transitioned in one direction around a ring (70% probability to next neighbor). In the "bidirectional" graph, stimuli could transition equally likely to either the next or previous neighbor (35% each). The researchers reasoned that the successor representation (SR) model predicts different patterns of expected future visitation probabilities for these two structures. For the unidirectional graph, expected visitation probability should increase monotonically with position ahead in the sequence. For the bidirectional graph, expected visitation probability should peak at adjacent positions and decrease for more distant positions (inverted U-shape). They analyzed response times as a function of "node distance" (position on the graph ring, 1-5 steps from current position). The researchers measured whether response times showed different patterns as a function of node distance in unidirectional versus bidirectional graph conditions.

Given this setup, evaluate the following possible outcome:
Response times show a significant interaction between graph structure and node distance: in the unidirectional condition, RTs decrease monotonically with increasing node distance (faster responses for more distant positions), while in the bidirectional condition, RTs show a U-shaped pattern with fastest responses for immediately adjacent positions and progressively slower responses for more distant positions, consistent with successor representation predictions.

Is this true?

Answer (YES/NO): NO